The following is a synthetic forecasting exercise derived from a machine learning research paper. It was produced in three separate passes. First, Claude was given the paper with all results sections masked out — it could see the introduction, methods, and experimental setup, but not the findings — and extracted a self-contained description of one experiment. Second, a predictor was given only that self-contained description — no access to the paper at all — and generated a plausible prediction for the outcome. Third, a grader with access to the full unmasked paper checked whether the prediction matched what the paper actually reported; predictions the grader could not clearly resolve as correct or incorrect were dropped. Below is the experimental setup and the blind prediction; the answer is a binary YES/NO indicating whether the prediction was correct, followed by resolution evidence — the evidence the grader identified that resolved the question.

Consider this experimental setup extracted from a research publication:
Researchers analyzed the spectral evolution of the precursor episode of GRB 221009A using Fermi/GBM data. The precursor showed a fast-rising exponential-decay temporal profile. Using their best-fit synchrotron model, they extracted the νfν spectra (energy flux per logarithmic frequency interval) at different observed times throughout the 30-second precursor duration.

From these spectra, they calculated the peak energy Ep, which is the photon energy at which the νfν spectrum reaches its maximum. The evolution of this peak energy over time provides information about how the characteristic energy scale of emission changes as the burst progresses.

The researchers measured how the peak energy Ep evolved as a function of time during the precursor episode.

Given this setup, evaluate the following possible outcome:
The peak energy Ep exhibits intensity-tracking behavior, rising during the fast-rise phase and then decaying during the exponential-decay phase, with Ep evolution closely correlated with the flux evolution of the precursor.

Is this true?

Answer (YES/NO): NO